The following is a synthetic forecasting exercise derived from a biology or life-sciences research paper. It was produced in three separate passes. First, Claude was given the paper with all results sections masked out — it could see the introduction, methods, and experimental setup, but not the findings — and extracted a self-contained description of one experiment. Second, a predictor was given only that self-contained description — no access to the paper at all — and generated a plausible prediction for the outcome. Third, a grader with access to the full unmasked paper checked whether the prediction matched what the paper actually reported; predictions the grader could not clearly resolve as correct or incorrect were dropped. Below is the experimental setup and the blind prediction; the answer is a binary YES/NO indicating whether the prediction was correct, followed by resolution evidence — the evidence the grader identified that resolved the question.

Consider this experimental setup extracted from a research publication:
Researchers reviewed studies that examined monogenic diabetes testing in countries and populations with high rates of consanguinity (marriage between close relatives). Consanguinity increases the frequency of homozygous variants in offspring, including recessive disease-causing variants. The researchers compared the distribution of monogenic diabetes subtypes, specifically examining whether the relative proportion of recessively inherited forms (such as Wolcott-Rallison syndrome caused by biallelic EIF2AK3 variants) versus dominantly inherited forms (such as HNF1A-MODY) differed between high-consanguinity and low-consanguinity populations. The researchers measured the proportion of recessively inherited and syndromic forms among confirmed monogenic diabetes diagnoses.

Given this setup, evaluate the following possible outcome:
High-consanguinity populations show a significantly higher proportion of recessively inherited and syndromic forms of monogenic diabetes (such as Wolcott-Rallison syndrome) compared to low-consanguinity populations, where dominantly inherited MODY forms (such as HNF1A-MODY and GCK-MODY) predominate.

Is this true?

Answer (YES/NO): YES